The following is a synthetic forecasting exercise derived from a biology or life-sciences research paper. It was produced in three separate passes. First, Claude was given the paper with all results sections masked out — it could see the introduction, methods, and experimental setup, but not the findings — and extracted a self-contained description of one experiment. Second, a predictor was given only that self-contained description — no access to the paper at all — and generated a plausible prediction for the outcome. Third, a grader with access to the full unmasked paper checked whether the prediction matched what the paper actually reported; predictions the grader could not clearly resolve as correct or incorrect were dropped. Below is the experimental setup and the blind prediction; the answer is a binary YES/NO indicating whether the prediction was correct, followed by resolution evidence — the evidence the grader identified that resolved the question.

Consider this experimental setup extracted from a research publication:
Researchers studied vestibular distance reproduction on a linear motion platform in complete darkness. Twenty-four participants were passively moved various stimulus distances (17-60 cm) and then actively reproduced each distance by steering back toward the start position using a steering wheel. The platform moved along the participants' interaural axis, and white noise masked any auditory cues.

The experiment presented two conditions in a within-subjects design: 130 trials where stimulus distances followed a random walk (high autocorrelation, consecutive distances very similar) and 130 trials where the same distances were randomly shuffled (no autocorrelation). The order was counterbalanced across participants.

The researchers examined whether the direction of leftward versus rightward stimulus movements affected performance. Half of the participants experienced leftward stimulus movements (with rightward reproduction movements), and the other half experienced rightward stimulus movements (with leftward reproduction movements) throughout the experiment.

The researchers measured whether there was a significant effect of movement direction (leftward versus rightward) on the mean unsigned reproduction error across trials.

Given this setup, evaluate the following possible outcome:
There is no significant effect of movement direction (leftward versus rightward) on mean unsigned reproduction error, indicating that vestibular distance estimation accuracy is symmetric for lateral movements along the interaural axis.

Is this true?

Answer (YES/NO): YES